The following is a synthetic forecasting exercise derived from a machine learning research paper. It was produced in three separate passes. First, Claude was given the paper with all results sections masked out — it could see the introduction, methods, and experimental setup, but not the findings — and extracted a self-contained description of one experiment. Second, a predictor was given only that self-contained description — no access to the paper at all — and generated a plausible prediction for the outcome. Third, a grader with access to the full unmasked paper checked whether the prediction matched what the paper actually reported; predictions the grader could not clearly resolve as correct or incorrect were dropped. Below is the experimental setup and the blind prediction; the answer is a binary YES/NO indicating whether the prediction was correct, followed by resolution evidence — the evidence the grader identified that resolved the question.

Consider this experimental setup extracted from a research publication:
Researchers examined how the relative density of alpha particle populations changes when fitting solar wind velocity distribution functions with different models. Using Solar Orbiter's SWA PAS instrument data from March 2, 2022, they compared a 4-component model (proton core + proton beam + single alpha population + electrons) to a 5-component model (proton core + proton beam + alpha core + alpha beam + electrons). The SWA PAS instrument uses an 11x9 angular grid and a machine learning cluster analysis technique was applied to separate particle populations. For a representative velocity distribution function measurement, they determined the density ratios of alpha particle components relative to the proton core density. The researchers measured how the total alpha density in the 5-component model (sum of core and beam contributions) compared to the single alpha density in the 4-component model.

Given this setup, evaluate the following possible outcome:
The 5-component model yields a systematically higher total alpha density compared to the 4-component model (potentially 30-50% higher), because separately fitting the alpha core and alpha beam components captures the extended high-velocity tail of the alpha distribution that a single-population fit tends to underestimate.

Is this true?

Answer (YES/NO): NO